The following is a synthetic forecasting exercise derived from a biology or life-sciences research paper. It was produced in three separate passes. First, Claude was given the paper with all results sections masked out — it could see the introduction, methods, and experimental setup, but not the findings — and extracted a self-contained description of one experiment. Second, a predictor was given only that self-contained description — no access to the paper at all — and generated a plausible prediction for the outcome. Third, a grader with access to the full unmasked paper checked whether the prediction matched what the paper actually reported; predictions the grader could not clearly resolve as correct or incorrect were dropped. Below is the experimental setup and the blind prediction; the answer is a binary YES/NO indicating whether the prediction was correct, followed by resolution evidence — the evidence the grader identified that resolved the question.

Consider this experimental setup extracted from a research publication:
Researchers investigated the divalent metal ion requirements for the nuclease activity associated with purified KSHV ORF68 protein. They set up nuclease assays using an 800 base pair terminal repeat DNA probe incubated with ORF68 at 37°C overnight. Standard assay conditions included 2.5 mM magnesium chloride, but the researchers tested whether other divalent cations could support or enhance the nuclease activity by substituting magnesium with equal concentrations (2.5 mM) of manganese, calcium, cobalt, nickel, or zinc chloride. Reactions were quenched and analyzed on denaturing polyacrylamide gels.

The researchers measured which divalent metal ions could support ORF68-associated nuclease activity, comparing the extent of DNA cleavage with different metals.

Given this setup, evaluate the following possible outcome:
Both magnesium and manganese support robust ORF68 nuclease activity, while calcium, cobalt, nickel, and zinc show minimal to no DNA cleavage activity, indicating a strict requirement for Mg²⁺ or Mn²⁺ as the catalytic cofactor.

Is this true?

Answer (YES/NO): NO